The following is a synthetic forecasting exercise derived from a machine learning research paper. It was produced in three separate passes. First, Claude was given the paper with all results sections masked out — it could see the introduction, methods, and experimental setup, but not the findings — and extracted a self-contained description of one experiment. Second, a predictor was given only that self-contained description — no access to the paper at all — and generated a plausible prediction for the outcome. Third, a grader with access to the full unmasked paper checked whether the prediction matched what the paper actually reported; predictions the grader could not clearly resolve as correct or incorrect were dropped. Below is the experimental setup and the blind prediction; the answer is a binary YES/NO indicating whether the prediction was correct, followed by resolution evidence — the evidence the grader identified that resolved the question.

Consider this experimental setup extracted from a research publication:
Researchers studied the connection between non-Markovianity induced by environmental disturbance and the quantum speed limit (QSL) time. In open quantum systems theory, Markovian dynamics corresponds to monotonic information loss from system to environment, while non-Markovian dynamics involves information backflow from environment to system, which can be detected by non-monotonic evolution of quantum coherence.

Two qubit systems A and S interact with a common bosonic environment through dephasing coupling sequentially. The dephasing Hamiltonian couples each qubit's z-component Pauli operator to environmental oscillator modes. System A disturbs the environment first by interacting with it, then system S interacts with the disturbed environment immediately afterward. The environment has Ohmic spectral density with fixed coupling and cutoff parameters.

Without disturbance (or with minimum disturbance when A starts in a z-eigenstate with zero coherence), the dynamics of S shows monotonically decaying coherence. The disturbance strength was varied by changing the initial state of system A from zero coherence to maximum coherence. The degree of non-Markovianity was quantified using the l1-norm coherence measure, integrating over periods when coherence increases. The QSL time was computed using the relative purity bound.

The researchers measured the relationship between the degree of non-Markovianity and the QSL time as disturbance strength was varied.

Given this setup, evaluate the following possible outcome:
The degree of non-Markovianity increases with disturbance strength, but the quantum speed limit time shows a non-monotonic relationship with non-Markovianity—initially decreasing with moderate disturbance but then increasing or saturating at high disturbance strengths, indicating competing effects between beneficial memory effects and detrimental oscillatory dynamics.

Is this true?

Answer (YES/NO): NO